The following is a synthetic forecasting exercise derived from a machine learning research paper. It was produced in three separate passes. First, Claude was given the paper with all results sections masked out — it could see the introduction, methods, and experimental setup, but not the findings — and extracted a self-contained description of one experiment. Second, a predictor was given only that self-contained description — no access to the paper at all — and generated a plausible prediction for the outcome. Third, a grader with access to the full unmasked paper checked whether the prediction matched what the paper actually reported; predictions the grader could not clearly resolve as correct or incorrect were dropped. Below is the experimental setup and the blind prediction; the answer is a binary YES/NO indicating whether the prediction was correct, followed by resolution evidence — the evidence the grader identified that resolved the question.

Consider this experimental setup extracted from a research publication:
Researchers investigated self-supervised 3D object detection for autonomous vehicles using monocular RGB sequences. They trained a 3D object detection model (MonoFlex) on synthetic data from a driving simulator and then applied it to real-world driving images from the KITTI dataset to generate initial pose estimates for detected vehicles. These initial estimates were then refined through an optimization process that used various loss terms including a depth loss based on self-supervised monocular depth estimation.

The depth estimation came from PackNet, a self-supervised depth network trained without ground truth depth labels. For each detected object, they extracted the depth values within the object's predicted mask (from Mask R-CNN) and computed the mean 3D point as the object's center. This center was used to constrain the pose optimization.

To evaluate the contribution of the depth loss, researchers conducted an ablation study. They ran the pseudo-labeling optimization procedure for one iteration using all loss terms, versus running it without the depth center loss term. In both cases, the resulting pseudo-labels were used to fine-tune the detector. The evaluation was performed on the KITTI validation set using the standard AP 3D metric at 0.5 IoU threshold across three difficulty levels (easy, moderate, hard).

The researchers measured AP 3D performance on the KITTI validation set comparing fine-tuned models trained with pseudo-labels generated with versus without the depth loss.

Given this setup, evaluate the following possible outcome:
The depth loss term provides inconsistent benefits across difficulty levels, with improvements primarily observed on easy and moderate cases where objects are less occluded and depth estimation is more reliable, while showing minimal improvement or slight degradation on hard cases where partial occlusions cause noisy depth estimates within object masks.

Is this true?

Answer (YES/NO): NO